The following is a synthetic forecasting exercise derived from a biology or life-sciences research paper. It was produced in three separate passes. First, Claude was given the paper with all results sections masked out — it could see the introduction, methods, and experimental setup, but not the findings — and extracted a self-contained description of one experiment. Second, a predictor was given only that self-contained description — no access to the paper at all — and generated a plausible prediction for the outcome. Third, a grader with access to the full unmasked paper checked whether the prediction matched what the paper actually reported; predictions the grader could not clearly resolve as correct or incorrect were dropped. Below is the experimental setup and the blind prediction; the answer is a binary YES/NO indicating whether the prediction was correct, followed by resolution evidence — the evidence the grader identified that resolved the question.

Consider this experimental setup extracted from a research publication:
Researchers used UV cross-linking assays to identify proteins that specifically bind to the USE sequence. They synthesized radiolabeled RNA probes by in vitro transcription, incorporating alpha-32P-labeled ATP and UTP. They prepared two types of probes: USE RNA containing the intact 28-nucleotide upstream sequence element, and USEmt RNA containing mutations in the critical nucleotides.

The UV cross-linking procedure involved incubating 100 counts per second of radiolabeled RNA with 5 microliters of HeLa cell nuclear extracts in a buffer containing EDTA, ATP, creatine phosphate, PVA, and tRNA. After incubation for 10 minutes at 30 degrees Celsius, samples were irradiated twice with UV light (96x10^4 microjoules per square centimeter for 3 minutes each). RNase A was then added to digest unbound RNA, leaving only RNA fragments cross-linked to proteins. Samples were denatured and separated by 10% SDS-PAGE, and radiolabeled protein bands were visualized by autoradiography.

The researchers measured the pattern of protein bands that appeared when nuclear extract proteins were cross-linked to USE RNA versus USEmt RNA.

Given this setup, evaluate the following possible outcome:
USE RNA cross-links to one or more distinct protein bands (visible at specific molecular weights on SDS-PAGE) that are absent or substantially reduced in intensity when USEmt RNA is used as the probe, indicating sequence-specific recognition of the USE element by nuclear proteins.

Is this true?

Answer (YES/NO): YES